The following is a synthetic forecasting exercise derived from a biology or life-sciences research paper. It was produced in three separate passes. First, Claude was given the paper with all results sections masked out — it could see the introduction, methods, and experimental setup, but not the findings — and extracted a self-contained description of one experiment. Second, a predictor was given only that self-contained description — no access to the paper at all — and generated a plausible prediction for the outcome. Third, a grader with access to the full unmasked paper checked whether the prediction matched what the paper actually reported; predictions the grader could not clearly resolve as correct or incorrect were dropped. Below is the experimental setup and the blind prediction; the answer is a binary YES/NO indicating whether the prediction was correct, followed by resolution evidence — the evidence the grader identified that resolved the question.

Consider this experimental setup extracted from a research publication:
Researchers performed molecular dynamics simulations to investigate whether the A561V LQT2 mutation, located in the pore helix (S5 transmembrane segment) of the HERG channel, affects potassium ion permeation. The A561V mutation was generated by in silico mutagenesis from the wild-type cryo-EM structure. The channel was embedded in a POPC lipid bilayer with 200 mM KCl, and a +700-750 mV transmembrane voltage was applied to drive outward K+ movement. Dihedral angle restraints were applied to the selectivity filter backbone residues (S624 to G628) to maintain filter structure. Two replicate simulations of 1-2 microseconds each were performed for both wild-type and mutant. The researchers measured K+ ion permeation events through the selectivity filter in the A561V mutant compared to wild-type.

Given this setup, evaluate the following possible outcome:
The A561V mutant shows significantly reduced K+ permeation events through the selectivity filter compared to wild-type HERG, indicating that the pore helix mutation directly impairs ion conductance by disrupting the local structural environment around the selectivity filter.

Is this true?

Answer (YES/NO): NO